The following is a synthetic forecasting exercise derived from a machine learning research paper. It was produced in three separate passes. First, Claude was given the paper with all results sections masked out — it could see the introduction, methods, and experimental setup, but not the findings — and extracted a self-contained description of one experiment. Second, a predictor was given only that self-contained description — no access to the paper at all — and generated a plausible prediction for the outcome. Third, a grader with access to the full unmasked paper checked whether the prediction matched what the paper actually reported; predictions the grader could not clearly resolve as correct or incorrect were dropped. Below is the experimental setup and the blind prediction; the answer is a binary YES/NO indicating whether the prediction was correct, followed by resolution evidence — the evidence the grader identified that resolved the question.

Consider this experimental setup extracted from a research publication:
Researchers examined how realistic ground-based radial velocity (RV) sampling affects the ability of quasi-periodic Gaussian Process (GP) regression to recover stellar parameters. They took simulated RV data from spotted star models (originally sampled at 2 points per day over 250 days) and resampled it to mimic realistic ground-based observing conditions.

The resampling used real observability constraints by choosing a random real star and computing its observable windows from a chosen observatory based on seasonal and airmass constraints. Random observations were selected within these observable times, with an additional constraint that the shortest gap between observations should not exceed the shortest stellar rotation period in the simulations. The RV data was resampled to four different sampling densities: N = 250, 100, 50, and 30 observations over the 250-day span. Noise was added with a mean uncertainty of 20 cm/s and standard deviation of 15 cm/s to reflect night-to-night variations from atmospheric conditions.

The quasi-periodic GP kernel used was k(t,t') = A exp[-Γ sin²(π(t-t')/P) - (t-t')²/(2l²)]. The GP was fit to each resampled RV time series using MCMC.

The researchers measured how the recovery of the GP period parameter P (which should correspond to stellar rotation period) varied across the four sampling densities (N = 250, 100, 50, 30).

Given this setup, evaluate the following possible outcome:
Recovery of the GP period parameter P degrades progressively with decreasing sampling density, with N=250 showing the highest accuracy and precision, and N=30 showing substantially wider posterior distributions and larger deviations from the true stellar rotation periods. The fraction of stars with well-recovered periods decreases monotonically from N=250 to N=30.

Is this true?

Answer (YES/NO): NO